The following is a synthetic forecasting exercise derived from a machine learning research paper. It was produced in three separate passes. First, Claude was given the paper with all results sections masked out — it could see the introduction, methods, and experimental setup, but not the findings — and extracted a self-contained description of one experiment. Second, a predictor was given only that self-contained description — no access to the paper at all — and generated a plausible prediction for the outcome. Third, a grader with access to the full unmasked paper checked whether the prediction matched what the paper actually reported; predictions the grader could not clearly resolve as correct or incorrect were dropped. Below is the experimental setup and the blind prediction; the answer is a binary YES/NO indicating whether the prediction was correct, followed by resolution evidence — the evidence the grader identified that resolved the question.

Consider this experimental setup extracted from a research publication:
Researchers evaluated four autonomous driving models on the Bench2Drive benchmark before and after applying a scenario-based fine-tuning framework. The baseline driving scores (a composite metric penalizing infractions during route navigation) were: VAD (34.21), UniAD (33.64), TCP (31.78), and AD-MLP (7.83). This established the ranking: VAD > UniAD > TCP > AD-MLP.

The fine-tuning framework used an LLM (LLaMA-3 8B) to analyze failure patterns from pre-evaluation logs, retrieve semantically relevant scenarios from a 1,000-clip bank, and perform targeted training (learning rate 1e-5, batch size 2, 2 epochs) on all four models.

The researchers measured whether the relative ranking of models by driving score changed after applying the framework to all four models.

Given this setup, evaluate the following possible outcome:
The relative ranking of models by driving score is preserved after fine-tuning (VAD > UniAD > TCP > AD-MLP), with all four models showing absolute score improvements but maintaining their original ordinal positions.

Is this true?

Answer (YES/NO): YES